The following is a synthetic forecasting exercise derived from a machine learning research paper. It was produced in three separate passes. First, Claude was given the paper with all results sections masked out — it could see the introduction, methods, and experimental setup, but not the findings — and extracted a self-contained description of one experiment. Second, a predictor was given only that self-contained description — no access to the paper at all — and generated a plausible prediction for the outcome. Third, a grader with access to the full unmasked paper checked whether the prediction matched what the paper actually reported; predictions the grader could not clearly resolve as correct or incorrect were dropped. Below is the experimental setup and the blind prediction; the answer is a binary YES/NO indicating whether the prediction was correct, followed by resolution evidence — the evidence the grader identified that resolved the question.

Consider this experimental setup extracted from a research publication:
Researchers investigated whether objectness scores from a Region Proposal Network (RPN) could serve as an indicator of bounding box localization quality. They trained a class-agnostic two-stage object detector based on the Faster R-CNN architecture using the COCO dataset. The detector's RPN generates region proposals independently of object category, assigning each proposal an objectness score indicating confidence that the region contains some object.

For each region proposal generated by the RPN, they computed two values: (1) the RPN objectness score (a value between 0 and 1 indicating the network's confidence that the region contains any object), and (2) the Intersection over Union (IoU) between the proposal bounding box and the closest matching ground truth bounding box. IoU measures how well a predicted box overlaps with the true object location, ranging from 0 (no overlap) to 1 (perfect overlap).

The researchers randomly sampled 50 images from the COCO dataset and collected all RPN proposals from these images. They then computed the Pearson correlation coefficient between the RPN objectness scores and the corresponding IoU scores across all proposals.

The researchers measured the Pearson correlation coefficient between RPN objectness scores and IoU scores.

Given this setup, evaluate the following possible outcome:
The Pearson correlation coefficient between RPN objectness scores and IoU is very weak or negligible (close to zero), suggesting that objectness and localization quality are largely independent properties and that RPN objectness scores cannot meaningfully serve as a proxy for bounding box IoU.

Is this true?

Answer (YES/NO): NO